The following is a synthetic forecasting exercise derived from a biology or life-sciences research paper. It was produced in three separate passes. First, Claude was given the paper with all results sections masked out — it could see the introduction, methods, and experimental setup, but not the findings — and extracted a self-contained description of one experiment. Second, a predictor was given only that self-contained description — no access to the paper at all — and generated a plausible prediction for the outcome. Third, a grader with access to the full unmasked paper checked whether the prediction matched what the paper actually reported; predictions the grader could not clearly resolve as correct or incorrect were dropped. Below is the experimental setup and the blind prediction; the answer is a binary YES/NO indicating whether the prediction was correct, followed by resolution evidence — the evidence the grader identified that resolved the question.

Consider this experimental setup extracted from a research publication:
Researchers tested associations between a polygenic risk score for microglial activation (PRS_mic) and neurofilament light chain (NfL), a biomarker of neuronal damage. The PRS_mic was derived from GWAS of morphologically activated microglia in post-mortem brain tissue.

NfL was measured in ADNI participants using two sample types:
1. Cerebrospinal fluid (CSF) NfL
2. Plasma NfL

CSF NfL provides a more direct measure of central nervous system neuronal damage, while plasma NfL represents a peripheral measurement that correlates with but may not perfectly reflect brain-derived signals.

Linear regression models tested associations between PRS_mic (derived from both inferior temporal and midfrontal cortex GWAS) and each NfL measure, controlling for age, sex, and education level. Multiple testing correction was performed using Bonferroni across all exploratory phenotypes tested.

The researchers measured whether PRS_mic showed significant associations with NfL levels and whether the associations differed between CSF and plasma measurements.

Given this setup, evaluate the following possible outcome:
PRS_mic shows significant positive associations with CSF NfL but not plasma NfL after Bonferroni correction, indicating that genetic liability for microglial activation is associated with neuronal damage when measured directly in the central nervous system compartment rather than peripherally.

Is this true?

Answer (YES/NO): NO